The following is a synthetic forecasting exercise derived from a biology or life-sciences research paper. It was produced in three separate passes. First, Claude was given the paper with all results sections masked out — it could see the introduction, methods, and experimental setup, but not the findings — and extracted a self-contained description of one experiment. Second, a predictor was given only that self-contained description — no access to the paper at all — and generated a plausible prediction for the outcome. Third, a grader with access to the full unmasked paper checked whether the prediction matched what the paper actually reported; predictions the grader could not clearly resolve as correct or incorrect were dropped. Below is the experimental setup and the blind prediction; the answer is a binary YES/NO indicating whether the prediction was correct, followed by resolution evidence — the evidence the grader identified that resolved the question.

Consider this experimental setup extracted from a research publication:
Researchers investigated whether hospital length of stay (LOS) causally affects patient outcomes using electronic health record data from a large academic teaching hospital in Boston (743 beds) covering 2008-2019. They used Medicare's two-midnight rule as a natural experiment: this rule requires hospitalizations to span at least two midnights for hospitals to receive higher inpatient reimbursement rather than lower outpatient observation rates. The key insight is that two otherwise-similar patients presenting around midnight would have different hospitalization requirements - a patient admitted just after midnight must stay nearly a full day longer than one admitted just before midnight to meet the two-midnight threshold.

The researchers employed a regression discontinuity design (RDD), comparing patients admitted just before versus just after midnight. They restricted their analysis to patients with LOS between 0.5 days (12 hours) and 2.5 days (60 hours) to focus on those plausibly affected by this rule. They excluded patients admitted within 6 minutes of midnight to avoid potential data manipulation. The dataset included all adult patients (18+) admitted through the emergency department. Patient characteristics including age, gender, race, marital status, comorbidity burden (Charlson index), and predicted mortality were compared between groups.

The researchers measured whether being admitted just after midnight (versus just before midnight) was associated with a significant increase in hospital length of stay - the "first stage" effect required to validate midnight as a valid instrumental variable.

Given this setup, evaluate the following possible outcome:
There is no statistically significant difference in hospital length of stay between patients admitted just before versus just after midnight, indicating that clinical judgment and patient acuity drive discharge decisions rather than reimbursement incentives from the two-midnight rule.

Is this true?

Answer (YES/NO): NO